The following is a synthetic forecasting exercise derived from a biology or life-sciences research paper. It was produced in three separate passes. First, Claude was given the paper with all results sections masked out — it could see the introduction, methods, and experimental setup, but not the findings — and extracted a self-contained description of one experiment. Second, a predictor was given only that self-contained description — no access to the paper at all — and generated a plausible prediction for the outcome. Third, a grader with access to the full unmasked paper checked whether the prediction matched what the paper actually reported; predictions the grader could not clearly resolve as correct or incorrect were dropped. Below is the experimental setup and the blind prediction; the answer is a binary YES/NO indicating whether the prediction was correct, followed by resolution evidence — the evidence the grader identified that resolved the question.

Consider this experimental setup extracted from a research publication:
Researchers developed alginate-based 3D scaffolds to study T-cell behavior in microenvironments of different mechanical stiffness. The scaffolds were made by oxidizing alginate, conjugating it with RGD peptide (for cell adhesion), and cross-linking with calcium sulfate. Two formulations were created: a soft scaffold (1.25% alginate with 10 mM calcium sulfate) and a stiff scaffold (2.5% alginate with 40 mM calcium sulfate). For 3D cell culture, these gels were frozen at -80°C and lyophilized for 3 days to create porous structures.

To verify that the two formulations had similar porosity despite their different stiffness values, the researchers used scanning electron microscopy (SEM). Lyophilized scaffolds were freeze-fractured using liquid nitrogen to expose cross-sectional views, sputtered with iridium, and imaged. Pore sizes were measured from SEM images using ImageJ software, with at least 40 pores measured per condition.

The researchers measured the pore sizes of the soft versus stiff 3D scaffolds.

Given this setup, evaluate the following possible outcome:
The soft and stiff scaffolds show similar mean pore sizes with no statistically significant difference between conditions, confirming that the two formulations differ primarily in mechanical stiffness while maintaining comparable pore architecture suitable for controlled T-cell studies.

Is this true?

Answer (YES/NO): YES